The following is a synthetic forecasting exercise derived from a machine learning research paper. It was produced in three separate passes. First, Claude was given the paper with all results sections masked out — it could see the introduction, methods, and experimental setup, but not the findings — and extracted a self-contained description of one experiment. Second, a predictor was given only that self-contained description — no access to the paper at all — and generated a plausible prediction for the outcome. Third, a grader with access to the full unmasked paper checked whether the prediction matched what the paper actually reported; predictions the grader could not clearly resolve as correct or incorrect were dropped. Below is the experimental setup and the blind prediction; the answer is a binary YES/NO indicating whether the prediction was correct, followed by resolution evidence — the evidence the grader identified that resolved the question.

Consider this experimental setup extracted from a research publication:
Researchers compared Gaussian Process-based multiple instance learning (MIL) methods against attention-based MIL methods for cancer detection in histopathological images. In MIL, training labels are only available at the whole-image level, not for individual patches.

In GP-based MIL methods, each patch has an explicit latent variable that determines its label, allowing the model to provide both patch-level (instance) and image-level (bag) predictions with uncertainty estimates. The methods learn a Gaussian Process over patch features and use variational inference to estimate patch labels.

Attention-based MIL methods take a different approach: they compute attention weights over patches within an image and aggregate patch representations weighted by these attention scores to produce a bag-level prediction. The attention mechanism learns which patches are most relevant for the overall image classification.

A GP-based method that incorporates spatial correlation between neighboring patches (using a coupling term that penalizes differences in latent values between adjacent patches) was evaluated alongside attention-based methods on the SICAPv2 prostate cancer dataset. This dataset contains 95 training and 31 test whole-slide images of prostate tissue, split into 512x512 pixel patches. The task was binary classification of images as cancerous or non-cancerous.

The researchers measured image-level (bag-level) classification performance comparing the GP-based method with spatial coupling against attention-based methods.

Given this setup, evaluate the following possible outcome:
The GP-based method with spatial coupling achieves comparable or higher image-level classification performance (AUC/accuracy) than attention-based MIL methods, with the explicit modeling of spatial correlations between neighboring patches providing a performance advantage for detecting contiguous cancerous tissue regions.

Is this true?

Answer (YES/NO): NO